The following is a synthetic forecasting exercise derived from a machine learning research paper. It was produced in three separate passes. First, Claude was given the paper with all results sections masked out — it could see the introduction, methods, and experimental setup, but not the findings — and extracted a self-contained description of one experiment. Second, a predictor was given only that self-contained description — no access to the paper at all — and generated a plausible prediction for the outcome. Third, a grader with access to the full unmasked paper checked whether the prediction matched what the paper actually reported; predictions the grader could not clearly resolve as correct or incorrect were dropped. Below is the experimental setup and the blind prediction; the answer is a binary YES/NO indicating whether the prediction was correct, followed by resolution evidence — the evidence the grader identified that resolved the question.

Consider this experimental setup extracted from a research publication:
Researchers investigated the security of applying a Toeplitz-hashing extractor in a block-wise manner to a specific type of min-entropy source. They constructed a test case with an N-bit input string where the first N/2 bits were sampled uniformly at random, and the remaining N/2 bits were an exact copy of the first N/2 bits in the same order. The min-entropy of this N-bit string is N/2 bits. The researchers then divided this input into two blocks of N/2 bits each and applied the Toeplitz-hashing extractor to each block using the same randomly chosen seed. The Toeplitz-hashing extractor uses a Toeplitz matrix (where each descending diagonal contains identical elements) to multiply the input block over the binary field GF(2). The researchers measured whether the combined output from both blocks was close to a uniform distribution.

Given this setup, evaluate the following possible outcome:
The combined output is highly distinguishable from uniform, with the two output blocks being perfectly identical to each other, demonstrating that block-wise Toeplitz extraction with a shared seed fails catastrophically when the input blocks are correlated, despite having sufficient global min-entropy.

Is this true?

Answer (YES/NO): YES